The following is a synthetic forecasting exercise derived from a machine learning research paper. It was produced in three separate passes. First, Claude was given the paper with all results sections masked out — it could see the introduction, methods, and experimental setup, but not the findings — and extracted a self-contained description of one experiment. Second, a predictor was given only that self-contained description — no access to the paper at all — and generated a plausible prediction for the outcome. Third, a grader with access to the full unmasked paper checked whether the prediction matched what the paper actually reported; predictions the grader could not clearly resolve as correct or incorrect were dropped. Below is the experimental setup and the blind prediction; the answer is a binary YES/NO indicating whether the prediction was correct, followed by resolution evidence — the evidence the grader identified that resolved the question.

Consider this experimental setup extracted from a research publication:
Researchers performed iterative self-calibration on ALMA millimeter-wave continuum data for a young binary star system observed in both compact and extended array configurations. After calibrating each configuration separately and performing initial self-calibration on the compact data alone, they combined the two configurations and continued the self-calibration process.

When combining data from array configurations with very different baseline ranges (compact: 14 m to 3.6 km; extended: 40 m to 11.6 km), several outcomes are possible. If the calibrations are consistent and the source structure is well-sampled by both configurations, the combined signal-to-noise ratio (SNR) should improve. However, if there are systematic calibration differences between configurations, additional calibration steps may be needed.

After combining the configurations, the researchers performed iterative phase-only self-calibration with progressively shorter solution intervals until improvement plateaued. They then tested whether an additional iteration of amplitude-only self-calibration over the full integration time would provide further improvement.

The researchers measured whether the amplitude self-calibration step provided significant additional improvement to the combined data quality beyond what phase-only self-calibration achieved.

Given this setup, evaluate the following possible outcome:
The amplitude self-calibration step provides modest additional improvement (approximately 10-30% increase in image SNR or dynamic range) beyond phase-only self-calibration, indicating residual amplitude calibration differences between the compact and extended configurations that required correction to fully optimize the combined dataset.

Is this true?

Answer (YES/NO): NO